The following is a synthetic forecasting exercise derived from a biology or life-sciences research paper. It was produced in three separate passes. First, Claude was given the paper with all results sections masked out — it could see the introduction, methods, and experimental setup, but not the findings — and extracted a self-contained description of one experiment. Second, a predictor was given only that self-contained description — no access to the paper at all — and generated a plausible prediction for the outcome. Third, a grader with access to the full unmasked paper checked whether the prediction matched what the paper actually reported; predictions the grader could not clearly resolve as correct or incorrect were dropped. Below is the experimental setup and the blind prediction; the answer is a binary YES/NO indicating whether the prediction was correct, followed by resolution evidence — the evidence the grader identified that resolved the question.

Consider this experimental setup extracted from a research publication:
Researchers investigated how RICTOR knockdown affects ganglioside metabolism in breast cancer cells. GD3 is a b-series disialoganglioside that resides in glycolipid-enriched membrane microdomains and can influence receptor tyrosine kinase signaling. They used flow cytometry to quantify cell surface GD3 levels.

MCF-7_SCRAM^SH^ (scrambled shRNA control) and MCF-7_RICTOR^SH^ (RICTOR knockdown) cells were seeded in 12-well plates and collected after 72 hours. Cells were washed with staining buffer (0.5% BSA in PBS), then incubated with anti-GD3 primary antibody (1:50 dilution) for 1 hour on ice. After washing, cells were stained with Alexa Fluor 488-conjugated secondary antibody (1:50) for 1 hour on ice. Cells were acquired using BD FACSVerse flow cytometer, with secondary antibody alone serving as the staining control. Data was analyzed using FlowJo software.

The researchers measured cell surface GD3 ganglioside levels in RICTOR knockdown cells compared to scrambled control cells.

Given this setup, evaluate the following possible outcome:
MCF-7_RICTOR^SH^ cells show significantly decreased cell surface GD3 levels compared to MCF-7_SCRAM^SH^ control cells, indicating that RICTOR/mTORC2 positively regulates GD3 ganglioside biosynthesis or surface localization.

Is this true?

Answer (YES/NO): YES